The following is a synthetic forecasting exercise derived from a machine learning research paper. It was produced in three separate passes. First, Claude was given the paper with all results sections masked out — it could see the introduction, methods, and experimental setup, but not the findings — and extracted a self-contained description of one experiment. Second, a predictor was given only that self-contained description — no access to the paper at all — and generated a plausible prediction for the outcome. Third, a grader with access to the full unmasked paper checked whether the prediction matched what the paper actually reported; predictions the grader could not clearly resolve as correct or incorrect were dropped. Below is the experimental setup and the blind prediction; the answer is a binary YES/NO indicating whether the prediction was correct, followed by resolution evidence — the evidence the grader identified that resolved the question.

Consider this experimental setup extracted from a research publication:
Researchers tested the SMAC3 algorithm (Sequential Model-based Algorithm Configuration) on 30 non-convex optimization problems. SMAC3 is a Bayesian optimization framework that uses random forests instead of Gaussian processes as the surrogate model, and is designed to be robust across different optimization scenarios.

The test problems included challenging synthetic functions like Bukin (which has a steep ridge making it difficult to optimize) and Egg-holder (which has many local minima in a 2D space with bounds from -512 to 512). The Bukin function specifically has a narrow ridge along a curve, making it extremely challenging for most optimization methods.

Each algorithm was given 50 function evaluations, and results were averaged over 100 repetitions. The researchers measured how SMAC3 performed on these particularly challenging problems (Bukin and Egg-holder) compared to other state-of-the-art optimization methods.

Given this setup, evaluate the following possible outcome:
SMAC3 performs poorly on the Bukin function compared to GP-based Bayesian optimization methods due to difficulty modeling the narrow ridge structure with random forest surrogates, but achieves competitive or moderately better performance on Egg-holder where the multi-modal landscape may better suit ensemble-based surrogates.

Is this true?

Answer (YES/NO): NO